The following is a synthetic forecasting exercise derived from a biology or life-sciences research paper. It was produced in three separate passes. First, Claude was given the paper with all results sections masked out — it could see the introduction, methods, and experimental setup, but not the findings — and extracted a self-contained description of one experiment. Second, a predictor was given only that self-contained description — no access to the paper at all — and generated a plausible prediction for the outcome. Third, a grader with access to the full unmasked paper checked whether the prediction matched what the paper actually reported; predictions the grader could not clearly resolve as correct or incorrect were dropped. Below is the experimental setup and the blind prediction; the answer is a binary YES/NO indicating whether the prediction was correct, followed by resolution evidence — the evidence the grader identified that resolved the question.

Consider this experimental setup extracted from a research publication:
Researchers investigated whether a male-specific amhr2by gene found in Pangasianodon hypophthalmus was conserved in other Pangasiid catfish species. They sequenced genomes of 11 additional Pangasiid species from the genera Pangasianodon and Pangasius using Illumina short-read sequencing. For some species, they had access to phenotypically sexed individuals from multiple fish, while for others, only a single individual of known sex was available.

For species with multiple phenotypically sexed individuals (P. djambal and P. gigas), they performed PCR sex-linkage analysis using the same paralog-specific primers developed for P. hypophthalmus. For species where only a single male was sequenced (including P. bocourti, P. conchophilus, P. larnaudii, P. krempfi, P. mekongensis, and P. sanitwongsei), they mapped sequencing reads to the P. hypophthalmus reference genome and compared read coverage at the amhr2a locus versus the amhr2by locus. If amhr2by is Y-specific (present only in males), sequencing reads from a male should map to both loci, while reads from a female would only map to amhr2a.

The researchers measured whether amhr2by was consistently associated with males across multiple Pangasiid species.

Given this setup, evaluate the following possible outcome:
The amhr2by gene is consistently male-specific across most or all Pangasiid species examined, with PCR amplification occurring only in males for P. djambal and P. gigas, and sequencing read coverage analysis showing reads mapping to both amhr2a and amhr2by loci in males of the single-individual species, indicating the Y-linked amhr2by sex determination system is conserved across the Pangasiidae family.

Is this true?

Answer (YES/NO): NO